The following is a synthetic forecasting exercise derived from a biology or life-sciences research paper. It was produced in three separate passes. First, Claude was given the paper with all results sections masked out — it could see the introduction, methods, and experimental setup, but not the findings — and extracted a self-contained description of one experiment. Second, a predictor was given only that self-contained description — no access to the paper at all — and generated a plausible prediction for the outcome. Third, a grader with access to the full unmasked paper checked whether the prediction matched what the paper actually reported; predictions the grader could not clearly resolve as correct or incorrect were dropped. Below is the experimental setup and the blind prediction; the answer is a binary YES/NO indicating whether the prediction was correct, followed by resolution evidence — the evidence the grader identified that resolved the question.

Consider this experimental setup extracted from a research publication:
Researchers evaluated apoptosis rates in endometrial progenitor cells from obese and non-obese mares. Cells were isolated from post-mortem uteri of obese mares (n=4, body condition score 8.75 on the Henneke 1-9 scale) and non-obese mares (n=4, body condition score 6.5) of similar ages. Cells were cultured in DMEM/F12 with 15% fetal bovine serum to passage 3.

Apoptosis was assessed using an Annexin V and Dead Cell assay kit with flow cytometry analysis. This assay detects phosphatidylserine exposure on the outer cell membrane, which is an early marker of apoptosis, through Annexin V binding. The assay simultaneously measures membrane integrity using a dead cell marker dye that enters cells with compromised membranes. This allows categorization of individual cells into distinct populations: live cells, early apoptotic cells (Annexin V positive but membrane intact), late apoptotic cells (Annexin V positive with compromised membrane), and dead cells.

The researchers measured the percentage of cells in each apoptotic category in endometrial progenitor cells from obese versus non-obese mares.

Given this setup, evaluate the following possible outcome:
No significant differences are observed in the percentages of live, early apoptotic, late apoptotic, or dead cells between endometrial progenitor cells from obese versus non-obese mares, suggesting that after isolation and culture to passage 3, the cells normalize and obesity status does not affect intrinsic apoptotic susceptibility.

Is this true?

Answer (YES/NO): NO